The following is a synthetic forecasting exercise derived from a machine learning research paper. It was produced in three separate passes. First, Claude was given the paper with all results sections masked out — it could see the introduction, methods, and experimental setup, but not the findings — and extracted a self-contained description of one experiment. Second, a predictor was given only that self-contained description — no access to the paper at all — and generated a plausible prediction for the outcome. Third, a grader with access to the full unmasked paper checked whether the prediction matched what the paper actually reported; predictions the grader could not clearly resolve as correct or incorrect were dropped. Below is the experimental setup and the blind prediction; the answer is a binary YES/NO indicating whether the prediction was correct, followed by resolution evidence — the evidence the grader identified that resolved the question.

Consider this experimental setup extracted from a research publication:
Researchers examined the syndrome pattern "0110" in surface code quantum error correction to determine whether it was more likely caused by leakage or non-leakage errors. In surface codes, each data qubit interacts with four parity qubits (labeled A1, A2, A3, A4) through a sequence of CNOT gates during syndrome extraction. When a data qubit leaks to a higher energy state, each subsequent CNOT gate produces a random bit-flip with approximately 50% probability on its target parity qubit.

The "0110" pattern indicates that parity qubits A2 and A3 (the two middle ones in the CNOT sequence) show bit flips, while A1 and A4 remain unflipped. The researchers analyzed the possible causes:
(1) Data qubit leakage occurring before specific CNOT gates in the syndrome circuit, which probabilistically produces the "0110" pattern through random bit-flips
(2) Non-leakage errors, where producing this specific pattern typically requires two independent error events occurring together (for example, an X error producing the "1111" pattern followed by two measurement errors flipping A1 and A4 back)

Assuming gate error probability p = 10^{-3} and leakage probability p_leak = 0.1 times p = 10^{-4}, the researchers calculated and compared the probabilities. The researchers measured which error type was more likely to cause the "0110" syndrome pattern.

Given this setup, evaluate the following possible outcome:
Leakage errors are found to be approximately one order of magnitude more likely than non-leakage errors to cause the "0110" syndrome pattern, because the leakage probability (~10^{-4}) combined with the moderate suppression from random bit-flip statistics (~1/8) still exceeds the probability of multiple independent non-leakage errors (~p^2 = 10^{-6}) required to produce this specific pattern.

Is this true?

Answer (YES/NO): NO